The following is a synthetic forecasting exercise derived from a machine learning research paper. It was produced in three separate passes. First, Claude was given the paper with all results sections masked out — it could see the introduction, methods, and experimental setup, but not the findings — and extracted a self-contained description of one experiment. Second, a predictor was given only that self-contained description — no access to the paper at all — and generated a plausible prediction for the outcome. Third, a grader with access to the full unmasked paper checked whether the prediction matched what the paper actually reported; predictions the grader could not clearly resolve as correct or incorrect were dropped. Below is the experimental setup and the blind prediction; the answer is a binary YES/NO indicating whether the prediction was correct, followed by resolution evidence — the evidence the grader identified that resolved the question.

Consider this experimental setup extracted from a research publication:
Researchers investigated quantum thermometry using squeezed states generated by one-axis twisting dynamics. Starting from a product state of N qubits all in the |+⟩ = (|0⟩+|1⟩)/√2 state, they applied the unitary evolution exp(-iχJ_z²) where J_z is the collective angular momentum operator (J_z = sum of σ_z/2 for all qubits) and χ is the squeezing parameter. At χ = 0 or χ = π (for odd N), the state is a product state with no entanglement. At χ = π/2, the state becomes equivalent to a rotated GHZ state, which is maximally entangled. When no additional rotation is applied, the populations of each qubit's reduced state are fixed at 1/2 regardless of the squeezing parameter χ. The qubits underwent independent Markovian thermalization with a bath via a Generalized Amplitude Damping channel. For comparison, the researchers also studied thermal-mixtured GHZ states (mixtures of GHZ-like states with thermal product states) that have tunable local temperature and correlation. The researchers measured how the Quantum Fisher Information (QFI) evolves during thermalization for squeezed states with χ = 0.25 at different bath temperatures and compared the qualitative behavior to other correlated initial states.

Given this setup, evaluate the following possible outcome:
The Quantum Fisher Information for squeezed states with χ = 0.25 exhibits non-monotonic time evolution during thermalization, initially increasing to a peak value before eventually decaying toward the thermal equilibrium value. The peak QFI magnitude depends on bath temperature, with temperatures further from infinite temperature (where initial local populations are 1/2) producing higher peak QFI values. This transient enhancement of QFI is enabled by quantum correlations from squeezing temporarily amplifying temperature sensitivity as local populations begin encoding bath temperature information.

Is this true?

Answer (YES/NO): NO